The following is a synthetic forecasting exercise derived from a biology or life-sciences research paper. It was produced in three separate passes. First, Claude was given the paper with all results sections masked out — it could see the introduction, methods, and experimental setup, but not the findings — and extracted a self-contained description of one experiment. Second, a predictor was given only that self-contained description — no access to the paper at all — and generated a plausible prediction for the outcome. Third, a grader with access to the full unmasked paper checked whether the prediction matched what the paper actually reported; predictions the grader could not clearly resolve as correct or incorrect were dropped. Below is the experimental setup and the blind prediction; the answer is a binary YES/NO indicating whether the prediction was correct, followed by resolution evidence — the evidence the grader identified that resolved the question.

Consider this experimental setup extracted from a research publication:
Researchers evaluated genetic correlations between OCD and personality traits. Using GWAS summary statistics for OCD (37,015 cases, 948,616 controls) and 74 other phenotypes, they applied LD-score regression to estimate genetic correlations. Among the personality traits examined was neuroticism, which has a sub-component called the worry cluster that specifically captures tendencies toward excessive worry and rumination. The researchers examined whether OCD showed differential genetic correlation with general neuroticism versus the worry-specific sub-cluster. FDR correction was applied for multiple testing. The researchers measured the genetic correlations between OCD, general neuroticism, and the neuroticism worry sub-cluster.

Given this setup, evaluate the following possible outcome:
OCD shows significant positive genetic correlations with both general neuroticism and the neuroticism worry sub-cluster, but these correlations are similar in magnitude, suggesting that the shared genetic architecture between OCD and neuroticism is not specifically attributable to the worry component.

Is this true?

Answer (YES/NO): NO